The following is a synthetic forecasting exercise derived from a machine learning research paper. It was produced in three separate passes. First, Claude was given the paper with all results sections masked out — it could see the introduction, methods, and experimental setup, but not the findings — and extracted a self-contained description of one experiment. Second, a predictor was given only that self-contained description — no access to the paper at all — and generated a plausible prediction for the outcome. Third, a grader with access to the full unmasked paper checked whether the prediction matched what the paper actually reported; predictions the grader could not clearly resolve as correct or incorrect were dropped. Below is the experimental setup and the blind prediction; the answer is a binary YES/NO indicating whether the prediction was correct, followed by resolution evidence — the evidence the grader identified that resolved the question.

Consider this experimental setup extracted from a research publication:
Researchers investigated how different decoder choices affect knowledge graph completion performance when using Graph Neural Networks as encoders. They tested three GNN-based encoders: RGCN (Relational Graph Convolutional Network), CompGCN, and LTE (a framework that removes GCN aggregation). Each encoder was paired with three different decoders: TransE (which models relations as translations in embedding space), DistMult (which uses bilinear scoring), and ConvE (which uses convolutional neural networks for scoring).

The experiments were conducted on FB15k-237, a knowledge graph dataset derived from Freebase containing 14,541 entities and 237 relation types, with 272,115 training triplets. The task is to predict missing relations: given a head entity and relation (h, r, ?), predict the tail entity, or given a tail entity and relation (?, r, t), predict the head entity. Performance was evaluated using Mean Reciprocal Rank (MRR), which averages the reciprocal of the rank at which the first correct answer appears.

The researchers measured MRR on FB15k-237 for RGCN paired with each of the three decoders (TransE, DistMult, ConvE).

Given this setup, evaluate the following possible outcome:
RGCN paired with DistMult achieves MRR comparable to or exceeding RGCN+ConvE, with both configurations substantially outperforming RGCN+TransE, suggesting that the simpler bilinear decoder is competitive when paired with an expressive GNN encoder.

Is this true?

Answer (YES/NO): NO